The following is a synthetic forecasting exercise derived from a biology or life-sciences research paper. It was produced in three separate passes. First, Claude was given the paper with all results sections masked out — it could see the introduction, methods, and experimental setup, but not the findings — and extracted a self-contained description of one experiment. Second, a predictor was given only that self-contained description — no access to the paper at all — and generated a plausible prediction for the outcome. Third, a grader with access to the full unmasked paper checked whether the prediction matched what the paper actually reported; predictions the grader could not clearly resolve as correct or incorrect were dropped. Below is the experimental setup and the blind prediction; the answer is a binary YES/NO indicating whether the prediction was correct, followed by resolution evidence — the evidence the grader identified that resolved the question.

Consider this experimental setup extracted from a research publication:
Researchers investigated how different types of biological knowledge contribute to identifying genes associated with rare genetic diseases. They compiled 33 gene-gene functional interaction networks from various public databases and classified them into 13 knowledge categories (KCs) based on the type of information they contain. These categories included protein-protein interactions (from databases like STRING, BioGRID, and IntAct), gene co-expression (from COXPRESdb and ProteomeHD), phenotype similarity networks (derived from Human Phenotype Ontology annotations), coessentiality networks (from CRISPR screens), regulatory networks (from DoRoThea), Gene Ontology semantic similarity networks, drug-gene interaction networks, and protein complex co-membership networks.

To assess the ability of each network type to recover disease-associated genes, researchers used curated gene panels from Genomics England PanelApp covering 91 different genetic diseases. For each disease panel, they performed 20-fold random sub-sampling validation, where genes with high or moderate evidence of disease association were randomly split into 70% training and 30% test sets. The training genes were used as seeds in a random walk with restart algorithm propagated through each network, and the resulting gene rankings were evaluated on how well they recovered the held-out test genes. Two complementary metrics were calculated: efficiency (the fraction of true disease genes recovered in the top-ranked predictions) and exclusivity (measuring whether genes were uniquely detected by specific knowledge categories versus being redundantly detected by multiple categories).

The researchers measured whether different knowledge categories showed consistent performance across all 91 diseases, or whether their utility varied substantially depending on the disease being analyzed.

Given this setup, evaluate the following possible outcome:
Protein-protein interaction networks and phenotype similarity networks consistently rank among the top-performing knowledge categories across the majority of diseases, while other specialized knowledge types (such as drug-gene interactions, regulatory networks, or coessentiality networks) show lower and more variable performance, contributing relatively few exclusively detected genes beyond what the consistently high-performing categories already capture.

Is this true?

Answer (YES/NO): NO